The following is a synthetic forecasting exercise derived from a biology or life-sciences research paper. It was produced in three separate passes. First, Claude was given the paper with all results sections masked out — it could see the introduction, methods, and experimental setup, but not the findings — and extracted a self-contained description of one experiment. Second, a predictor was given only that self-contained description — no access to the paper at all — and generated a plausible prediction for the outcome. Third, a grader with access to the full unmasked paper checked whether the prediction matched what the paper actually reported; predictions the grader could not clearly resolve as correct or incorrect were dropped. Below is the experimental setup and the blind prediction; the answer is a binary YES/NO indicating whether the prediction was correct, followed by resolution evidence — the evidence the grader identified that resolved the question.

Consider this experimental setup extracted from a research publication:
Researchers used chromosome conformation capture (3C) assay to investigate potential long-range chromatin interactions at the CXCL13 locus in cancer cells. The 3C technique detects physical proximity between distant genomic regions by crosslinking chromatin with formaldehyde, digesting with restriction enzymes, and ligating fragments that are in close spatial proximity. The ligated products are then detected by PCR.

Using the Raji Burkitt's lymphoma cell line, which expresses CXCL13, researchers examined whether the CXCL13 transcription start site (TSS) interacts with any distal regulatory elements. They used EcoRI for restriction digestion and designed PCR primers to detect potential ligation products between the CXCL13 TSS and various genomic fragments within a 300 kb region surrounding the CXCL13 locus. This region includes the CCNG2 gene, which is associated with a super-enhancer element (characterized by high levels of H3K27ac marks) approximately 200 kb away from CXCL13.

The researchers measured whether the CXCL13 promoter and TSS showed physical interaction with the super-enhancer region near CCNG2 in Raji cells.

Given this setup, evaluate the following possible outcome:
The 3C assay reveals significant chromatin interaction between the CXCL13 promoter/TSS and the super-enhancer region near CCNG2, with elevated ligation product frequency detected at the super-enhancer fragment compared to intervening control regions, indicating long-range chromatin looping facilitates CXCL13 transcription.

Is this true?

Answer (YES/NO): YES